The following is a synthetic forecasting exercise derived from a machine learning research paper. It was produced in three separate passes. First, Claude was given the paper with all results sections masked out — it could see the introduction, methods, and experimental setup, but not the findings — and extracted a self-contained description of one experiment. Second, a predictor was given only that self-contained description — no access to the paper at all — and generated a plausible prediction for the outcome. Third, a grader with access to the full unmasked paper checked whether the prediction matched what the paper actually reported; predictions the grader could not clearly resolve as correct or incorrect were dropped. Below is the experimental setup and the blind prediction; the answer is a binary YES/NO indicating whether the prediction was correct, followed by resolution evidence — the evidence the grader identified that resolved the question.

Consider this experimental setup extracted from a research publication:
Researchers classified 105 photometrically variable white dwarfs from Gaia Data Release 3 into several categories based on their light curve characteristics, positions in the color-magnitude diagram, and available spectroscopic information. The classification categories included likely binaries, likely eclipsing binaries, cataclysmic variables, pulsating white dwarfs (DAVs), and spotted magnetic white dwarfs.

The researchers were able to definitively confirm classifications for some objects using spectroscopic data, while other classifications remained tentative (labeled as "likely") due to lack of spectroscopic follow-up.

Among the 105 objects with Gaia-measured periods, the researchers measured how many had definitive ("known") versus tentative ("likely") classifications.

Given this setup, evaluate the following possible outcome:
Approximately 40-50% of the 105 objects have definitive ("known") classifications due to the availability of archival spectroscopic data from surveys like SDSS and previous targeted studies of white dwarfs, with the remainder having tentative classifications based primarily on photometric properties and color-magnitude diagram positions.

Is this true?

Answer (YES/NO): NO